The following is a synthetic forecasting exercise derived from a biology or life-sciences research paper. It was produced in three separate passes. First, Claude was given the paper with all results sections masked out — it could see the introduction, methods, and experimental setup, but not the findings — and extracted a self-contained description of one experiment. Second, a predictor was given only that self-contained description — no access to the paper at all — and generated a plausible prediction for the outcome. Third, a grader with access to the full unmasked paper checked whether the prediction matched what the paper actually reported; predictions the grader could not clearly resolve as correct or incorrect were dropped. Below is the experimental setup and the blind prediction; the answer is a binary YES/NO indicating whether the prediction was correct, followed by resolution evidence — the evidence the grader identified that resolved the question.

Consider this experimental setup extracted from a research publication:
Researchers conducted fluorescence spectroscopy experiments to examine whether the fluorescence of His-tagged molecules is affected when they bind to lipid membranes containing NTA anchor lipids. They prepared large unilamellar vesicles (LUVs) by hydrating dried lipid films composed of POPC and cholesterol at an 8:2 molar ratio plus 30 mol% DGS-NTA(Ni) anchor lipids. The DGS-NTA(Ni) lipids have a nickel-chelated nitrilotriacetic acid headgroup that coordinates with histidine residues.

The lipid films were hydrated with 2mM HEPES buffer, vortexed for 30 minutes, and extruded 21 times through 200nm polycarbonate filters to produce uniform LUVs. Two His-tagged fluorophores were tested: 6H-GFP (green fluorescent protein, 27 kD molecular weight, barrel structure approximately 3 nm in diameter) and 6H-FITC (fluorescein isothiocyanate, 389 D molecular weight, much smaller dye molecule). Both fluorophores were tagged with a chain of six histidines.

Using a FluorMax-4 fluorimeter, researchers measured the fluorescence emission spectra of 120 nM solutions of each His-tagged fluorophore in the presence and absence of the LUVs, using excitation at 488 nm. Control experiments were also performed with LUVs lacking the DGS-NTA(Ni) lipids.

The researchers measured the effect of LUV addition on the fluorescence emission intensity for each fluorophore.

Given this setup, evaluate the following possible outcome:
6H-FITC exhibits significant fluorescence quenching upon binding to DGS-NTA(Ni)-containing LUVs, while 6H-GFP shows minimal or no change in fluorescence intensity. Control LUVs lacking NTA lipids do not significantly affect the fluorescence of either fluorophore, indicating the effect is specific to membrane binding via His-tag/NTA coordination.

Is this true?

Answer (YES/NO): YES